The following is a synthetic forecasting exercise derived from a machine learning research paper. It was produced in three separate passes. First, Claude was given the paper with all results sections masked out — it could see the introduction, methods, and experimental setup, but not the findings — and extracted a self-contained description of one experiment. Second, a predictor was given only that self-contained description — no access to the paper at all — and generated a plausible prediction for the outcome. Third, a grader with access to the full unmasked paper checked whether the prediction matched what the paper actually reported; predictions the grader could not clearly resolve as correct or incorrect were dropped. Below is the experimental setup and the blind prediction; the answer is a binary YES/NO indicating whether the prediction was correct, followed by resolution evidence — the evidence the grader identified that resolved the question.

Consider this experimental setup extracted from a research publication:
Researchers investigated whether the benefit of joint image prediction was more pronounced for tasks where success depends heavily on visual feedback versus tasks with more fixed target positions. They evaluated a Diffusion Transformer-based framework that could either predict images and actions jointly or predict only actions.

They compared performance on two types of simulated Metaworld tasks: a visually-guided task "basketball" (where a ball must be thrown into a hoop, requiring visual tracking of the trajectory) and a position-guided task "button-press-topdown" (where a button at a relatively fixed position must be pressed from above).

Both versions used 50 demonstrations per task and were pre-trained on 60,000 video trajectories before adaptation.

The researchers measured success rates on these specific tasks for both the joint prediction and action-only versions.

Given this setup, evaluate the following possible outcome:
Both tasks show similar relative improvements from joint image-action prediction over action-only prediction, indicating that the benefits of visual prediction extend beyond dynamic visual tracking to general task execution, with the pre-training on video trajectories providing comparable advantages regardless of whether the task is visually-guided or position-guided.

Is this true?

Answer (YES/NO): NO